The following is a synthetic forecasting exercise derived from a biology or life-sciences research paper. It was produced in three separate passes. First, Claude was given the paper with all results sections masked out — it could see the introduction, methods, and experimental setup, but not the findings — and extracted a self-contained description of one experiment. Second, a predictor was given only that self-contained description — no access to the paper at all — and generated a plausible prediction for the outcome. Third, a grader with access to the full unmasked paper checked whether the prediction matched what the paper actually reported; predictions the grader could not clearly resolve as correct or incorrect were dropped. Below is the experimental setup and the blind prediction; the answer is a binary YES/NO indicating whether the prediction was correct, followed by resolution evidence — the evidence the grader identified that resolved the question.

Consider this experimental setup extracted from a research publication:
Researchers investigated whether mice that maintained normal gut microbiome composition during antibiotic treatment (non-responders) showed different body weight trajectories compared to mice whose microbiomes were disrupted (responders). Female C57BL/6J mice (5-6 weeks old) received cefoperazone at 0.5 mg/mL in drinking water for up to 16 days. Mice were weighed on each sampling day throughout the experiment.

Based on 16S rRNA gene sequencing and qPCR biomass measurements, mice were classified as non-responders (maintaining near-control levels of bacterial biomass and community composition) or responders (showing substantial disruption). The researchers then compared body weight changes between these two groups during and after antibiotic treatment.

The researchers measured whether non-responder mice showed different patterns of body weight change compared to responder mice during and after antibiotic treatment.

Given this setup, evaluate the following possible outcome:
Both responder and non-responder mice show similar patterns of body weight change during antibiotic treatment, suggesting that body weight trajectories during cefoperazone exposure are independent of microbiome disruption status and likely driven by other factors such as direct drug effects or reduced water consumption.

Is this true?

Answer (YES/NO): NO